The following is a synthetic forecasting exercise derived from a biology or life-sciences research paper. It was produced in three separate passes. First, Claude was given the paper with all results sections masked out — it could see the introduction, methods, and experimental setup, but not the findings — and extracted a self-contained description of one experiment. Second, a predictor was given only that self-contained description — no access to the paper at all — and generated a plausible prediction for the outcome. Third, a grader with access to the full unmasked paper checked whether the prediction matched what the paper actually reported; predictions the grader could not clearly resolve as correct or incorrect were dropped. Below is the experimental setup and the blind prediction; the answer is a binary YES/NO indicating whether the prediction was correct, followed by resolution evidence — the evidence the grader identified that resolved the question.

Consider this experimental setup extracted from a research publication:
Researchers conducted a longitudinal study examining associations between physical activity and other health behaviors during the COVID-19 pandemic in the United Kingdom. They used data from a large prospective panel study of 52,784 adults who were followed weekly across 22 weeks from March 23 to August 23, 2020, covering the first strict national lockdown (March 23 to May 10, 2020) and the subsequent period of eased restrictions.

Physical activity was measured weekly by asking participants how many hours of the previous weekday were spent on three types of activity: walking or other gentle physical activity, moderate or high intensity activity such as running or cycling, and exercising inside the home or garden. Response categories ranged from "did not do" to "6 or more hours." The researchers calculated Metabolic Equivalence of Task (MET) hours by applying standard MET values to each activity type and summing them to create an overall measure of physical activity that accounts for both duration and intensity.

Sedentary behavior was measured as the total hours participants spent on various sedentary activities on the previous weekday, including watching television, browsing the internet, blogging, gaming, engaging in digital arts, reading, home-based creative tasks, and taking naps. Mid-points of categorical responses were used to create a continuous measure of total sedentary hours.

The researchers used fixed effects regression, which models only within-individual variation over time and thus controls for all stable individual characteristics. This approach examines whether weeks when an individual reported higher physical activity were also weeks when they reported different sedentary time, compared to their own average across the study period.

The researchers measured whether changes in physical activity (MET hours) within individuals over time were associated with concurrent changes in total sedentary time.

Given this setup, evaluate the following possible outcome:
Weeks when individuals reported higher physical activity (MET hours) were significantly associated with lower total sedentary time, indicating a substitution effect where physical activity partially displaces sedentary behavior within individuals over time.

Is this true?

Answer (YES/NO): NO